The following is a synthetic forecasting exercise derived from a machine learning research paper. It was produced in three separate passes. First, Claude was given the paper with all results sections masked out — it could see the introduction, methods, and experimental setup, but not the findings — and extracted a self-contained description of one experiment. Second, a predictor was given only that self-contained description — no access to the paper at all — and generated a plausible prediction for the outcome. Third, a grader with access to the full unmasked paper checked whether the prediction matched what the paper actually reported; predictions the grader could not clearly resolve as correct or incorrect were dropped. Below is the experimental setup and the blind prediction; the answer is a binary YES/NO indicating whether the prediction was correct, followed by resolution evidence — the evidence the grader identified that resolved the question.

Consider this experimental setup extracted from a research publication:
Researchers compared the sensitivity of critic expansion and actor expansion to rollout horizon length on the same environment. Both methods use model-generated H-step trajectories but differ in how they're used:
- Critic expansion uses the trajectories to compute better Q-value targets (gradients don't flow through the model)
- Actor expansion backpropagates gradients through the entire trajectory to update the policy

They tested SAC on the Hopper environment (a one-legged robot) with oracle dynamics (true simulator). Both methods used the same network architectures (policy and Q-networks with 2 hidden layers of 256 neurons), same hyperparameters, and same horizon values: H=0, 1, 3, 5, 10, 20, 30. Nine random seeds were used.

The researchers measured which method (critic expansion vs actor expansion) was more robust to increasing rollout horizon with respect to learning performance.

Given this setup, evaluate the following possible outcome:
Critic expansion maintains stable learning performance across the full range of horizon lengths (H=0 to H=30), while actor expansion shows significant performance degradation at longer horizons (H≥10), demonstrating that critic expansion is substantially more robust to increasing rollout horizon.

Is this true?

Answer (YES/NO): YES